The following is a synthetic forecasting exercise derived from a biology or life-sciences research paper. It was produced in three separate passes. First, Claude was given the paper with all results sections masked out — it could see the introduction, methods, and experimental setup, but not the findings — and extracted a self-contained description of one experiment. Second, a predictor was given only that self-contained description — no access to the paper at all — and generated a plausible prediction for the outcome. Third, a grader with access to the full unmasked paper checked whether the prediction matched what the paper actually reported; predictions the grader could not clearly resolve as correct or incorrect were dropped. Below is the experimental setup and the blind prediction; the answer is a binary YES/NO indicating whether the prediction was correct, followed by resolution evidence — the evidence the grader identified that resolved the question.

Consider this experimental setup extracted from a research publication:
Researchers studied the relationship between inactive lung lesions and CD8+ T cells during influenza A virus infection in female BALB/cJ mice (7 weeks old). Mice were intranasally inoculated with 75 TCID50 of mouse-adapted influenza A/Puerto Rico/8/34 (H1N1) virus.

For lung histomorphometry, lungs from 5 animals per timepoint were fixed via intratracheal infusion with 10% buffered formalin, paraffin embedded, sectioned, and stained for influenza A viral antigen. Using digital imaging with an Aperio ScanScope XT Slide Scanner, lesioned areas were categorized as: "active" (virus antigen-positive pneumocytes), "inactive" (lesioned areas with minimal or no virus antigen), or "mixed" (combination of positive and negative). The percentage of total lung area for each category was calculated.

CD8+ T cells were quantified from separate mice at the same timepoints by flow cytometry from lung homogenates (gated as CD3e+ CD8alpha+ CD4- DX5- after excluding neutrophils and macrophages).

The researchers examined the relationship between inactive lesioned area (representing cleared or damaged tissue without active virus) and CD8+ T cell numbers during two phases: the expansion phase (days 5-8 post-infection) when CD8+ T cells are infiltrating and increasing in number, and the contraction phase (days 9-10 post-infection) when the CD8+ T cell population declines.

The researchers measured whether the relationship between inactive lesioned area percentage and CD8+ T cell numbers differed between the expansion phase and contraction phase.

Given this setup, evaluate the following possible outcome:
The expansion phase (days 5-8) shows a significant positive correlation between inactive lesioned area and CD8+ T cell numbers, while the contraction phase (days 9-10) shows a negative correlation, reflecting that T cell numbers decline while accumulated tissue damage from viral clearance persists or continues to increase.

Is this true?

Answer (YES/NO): NO